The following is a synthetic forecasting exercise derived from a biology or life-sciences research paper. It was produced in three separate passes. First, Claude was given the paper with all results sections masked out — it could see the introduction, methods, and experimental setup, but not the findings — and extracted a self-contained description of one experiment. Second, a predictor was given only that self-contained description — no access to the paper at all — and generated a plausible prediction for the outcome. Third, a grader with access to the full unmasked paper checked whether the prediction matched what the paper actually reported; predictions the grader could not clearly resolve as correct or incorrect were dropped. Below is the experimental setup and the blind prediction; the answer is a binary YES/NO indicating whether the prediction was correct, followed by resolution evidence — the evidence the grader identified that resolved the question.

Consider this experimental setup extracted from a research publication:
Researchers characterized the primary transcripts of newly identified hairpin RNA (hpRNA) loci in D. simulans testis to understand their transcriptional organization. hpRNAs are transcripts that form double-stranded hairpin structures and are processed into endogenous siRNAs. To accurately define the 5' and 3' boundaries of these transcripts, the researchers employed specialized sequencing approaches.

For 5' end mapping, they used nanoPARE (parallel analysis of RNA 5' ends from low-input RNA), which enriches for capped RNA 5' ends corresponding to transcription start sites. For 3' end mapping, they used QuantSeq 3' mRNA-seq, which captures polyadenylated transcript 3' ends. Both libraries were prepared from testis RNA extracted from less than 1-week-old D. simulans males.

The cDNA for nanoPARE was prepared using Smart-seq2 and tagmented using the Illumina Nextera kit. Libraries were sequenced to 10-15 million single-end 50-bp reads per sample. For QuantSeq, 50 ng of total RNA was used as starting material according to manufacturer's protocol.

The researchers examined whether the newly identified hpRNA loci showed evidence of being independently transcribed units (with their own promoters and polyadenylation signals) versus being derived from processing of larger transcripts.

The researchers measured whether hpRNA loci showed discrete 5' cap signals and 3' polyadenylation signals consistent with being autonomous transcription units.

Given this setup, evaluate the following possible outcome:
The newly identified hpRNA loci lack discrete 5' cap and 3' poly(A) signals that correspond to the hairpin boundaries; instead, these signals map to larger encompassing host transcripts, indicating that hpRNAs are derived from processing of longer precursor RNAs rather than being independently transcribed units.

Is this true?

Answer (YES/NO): NO